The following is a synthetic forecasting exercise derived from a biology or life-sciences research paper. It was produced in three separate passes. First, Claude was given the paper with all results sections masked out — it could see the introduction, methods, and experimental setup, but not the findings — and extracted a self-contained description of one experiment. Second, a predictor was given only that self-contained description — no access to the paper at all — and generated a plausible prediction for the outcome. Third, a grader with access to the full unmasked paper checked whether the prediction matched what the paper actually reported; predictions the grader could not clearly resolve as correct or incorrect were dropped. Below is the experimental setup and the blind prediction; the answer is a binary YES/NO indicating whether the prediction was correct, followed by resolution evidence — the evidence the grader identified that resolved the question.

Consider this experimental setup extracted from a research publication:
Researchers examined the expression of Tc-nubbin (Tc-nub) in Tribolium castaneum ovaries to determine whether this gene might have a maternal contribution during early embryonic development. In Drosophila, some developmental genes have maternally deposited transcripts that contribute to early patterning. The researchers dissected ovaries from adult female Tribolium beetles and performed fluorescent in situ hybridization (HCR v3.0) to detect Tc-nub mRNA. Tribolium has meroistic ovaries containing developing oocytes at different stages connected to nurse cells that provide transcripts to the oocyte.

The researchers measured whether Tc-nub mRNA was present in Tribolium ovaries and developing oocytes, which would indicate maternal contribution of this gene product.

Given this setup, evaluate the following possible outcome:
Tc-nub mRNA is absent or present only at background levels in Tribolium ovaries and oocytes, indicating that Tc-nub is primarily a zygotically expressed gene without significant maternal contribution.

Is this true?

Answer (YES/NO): NO